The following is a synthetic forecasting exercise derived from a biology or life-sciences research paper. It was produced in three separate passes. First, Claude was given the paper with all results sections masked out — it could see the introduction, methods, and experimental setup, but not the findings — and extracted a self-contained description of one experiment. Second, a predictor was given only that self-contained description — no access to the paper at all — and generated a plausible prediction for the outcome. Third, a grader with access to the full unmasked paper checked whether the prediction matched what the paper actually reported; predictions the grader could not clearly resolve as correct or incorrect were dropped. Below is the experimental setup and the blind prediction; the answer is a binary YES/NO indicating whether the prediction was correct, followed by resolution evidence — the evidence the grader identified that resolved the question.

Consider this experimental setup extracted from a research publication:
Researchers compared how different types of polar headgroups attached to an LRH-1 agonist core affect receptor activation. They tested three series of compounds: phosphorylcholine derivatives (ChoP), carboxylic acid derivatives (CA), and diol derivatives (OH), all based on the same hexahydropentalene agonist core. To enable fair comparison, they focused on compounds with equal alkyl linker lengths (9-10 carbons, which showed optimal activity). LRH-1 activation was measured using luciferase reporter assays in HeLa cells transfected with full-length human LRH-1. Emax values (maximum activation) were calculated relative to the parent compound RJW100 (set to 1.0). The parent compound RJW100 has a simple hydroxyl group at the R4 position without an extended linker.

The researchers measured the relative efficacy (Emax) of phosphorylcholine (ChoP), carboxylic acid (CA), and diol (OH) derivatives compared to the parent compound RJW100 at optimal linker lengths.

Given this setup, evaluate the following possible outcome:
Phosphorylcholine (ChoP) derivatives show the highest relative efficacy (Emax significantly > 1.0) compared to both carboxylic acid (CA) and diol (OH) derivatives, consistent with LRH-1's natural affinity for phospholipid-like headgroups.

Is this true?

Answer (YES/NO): NO